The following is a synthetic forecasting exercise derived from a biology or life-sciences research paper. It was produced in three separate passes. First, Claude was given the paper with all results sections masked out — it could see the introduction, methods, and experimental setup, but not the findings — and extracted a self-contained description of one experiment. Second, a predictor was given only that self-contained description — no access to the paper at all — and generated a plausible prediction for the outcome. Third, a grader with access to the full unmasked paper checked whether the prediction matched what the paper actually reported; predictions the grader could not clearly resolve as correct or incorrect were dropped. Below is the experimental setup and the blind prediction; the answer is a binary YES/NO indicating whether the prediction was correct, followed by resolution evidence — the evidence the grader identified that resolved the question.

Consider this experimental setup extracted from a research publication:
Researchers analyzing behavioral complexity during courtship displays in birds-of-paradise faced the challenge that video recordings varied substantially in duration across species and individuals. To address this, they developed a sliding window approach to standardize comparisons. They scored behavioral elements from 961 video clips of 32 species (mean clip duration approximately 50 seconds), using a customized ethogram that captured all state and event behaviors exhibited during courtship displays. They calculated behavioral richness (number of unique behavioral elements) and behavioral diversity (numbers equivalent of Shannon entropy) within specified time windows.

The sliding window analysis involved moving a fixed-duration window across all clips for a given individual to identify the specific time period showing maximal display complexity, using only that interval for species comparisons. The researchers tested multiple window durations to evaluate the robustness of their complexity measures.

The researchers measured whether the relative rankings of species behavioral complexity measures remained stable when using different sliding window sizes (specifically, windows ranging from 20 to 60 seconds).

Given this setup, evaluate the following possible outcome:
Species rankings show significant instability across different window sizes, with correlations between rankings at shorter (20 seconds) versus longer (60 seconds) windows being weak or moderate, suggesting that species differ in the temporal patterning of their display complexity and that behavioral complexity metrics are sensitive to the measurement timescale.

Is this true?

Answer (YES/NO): NO